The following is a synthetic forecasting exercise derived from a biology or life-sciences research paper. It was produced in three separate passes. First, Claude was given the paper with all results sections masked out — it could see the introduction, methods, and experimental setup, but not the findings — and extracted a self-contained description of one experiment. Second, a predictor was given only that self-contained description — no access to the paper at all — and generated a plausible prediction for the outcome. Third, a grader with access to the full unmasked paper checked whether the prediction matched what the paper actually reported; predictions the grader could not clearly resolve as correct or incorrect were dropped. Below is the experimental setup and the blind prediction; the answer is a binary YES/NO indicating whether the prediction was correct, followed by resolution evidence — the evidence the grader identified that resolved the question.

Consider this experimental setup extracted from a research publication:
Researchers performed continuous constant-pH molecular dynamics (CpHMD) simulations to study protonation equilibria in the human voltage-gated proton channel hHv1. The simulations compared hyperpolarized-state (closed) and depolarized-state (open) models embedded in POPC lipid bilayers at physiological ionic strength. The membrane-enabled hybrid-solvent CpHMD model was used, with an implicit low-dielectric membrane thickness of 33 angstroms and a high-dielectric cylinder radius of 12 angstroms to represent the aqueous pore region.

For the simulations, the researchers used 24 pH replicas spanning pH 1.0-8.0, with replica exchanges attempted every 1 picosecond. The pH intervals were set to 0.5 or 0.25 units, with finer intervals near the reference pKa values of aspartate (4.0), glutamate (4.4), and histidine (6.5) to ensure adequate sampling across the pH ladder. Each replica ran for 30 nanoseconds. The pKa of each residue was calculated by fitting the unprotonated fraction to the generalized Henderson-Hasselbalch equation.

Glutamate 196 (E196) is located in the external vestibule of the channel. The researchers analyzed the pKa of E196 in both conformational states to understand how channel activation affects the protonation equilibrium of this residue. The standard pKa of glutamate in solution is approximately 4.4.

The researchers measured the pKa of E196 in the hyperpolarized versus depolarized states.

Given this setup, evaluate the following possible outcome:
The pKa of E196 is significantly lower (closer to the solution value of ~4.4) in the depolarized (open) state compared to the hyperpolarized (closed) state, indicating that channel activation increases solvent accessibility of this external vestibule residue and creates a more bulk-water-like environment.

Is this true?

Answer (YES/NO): YES